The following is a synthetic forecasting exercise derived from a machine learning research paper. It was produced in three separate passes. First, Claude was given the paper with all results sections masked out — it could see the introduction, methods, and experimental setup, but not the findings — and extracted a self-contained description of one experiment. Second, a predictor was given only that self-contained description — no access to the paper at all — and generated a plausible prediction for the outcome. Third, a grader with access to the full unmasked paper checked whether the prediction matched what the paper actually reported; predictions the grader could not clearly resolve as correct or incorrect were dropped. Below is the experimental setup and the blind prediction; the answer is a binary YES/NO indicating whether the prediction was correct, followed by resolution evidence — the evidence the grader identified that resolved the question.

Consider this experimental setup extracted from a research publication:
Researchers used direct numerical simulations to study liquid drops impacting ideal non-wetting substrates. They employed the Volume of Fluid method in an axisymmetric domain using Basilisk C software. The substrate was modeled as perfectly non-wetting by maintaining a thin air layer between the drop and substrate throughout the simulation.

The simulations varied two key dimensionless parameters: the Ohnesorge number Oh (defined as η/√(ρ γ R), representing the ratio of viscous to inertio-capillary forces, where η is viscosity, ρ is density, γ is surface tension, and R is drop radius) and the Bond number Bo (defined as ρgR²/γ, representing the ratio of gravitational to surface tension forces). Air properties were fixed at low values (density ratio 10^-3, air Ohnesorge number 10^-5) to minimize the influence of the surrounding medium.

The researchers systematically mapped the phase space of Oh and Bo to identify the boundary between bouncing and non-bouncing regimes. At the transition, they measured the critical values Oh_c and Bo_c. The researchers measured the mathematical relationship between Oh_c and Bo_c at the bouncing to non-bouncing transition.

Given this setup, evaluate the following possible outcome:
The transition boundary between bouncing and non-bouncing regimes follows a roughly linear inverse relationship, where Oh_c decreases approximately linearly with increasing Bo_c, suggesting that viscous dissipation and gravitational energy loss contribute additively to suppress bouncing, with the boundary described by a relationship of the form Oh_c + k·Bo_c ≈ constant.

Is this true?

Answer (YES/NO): YES